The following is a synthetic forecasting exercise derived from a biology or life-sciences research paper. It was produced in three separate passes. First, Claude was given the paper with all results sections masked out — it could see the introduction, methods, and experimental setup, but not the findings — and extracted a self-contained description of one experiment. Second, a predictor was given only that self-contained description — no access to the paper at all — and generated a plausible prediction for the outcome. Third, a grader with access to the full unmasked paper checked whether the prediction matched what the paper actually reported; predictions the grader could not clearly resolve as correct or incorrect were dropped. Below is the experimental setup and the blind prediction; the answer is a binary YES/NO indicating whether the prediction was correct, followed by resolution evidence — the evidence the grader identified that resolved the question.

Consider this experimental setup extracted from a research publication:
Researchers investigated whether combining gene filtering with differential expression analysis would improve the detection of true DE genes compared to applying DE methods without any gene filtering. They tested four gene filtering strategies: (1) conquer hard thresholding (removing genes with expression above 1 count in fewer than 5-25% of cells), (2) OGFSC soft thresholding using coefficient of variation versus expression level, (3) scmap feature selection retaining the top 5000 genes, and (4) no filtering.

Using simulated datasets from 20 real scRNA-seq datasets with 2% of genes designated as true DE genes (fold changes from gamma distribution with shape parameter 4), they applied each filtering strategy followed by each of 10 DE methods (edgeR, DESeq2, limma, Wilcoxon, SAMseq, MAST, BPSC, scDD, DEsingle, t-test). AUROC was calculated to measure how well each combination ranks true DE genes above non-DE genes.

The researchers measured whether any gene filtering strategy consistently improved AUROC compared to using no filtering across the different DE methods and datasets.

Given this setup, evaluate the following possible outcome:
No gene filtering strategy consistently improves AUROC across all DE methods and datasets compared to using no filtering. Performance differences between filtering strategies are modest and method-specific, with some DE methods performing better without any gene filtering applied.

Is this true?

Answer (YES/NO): NO